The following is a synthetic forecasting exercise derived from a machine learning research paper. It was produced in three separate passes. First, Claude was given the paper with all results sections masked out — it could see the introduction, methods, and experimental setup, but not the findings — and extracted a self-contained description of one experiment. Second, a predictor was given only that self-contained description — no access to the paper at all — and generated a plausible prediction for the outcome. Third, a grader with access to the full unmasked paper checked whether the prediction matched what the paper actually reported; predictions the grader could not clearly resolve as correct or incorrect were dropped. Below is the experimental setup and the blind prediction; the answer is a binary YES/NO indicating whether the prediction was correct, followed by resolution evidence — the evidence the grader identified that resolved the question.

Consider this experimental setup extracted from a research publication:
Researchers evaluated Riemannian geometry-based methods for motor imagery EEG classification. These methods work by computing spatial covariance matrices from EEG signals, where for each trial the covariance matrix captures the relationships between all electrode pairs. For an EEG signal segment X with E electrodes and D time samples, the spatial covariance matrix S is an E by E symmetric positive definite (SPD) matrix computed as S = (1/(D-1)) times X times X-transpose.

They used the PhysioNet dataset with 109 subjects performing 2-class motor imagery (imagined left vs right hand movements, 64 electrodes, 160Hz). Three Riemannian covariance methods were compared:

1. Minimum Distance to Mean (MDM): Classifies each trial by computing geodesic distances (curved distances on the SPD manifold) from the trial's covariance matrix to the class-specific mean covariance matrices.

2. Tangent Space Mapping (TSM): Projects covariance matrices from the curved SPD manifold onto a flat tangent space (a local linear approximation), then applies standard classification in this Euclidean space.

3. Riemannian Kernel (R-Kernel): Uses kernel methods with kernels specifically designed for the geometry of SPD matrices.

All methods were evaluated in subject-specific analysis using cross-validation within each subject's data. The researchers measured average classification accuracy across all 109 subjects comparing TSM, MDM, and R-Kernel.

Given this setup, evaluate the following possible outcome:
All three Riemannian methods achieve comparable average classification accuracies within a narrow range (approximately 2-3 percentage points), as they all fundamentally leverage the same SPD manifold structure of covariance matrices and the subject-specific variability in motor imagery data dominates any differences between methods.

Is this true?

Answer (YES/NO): NO